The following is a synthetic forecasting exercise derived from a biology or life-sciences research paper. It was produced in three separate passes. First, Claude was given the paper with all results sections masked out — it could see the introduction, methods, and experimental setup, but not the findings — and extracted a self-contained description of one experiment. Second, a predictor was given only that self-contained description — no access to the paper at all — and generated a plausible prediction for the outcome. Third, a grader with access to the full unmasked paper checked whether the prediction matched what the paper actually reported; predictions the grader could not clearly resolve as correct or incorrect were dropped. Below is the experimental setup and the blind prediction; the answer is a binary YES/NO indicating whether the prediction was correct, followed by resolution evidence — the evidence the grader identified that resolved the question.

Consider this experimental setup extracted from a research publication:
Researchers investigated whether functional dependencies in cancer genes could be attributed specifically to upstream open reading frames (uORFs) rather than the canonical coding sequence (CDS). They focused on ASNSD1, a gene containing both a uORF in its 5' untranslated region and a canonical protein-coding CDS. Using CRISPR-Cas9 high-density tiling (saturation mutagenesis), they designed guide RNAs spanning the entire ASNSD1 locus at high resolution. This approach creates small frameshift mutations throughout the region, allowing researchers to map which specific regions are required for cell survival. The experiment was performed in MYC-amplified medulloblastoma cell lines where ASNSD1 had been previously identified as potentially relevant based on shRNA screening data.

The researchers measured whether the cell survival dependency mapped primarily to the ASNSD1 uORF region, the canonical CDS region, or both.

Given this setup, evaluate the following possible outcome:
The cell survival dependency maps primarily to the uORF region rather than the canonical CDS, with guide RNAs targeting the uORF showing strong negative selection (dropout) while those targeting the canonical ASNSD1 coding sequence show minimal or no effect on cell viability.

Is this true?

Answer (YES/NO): YES